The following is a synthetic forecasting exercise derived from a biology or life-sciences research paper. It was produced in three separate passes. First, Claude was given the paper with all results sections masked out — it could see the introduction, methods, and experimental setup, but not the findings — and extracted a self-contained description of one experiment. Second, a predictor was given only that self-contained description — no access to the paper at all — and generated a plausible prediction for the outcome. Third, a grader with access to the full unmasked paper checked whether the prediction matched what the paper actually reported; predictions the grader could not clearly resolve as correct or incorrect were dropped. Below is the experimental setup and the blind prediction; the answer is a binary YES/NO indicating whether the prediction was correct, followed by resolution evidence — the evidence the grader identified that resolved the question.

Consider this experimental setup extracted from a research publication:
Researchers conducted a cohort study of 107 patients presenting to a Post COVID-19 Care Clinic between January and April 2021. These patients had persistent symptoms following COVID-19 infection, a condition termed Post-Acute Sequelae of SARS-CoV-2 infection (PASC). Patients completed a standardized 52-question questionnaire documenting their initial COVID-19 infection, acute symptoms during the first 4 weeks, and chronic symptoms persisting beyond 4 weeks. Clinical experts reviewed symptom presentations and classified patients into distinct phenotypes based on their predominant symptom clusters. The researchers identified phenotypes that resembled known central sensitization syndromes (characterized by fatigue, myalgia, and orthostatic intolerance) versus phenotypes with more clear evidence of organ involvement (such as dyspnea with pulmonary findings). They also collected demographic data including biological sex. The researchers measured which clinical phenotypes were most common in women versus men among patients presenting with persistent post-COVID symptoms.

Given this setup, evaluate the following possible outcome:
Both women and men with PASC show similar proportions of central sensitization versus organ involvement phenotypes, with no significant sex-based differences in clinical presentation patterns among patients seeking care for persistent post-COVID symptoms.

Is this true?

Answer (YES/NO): NO